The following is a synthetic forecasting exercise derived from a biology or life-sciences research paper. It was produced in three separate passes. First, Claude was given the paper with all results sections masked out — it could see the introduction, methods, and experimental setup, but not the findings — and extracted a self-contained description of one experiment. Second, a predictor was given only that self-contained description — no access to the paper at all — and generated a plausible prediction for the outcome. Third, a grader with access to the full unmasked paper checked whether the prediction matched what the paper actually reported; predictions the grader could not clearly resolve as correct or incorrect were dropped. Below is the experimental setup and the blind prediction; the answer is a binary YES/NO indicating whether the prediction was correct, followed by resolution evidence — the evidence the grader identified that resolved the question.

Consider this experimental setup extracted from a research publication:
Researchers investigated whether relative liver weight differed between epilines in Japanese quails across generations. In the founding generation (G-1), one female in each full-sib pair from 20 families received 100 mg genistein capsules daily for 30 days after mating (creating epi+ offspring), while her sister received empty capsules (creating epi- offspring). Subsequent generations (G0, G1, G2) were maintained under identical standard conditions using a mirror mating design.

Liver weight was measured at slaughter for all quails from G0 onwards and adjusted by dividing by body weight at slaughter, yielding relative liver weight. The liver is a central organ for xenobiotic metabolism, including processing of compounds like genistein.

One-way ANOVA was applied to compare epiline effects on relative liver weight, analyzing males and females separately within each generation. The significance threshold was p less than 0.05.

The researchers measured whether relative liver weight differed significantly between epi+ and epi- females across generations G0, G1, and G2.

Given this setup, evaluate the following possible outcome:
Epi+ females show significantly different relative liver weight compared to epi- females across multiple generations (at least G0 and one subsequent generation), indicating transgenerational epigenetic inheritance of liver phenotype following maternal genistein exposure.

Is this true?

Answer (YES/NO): NO